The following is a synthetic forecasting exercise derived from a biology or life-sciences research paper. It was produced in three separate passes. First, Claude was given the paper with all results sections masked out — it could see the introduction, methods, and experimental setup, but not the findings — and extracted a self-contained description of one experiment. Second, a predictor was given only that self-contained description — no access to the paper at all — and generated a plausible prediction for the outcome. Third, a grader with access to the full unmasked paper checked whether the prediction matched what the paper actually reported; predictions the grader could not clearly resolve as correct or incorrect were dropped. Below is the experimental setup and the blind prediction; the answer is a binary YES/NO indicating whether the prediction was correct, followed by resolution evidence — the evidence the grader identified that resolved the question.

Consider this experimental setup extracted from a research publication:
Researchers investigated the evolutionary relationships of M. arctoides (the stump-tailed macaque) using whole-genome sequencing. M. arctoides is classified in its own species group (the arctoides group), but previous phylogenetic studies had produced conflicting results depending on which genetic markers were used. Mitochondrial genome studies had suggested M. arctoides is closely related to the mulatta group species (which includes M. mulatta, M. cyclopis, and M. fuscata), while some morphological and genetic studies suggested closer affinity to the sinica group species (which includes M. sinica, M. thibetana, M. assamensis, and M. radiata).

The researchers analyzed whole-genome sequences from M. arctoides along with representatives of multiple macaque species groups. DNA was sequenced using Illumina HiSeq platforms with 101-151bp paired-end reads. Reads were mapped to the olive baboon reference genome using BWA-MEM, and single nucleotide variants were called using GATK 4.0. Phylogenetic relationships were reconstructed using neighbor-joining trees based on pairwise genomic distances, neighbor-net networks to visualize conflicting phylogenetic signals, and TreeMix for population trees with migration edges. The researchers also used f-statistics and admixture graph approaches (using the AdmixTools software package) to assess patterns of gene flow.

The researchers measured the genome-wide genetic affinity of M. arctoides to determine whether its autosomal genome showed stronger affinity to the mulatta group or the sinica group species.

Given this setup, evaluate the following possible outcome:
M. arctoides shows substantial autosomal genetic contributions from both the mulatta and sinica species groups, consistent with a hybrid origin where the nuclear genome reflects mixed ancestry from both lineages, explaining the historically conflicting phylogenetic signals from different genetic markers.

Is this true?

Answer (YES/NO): YES